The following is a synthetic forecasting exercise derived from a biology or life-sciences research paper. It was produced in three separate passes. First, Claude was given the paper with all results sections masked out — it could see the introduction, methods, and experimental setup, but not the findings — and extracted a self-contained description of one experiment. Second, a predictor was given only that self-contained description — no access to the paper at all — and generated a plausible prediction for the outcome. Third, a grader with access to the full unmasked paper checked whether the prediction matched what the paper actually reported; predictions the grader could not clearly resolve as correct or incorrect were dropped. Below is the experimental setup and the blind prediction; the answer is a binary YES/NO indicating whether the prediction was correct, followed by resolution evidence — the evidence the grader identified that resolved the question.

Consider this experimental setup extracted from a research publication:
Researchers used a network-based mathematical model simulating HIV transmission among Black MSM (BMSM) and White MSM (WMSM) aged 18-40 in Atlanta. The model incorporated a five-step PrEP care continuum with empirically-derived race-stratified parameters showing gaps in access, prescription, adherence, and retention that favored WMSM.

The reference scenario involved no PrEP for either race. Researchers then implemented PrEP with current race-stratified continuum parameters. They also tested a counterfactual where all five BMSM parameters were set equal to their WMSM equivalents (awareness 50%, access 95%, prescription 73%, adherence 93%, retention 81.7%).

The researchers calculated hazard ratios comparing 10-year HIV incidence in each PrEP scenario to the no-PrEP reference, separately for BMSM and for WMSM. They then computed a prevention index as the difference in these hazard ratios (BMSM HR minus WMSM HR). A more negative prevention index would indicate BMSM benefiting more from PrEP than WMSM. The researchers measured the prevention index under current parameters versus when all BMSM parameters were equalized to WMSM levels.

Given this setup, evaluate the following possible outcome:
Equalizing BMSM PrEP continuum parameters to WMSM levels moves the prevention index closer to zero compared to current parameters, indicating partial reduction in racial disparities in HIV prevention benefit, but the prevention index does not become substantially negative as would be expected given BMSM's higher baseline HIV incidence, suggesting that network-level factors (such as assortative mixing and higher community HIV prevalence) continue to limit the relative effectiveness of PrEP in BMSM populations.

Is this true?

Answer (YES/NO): YES